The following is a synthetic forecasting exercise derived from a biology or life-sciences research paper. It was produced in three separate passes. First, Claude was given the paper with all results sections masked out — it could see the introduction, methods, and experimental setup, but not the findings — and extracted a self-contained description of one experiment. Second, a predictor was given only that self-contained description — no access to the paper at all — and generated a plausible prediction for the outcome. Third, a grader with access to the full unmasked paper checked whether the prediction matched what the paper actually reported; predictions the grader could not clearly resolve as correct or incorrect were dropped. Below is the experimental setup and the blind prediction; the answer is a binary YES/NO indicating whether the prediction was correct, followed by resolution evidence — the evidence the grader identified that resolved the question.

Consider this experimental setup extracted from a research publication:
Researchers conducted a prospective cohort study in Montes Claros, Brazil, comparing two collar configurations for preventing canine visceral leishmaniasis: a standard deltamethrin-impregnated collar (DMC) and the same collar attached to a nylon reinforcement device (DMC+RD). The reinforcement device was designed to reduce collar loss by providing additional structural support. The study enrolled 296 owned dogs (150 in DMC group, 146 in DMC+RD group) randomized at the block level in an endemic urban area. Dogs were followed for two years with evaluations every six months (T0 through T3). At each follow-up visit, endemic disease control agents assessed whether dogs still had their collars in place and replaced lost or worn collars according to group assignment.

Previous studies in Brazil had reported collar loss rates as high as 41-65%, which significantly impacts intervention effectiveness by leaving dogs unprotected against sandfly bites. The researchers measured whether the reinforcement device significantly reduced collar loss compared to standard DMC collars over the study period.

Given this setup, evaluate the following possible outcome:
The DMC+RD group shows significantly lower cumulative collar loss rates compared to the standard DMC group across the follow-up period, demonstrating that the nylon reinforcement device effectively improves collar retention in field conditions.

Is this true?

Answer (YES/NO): NO